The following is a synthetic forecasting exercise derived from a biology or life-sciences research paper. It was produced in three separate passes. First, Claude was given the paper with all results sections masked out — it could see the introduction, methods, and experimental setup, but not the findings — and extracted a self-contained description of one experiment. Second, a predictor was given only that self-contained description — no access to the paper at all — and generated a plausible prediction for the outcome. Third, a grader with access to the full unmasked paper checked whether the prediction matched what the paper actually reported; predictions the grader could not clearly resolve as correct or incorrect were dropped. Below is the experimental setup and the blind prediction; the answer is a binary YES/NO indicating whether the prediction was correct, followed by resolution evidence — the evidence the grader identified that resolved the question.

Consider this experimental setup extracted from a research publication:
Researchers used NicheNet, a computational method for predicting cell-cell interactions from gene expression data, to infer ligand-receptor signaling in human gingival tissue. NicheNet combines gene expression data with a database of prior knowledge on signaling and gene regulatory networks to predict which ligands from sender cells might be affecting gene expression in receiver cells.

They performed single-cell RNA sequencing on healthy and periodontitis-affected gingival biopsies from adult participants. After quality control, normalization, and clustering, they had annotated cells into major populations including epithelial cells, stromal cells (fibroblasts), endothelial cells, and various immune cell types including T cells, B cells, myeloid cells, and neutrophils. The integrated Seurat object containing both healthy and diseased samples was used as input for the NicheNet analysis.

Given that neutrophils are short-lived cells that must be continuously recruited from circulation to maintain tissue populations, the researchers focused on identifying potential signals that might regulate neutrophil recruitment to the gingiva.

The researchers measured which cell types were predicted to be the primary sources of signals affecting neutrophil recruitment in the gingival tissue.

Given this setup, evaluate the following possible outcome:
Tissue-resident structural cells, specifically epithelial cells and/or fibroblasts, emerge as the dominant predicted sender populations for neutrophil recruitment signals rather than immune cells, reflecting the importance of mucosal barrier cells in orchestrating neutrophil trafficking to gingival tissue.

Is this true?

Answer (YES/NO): YES